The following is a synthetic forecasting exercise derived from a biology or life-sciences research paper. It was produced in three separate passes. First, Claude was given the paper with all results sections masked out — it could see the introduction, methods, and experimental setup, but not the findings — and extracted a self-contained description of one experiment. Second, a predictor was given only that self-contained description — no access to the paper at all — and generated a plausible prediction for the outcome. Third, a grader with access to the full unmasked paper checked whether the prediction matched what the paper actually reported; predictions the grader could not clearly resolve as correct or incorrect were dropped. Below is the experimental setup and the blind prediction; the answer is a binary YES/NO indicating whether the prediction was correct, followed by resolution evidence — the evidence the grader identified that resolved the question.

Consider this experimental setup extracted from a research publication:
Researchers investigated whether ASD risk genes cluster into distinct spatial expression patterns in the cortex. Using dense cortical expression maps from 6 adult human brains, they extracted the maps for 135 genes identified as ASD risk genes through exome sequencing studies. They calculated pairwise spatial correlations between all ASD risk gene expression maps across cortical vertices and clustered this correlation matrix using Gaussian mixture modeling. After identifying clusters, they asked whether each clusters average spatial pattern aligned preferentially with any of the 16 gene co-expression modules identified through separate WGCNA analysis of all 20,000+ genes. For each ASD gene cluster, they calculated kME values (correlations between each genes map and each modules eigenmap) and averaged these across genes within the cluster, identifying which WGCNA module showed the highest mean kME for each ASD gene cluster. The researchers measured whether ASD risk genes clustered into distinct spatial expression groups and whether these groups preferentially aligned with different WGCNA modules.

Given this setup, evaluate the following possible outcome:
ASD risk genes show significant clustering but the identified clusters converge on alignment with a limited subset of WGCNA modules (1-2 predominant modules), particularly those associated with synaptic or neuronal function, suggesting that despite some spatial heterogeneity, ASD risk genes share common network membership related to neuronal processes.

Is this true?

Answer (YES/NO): NO